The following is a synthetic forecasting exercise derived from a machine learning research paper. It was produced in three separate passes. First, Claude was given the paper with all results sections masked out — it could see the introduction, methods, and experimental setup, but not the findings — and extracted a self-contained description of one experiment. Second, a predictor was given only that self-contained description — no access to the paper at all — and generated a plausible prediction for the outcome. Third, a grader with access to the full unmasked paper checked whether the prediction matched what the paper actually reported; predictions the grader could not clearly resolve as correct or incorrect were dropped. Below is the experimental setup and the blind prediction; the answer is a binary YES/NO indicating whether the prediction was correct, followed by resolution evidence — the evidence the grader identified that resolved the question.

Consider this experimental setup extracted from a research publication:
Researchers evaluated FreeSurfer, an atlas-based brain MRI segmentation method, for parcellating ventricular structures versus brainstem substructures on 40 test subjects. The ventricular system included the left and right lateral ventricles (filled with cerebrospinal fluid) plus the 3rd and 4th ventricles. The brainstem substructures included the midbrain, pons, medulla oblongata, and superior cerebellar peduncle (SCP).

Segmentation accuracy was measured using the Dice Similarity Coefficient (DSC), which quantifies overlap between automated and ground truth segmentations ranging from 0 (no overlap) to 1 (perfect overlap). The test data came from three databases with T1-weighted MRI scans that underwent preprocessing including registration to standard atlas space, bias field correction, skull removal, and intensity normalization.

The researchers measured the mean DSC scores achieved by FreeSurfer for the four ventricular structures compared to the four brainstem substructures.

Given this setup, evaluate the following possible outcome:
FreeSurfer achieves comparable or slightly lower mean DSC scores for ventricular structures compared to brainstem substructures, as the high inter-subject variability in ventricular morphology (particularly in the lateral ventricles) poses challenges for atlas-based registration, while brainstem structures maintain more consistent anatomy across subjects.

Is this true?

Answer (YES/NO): NO